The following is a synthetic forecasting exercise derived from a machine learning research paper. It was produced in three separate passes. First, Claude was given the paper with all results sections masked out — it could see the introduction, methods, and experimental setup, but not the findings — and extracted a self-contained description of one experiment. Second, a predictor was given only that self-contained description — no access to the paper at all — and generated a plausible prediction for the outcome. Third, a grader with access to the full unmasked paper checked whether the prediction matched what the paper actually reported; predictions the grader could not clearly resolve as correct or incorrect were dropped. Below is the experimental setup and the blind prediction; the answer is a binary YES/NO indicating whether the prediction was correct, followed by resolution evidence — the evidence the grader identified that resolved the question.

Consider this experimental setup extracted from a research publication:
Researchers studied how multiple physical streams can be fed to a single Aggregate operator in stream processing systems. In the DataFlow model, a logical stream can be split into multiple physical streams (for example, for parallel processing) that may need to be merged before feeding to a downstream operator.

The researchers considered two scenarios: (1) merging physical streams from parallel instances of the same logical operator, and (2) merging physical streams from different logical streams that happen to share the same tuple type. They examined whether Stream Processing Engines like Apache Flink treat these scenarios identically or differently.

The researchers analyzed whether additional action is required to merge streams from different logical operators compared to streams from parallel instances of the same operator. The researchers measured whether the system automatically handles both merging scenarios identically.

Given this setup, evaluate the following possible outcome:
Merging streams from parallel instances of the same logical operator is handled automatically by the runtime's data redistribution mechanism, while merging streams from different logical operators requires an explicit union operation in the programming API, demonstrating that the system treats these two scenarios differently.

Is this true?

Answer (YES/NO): YES